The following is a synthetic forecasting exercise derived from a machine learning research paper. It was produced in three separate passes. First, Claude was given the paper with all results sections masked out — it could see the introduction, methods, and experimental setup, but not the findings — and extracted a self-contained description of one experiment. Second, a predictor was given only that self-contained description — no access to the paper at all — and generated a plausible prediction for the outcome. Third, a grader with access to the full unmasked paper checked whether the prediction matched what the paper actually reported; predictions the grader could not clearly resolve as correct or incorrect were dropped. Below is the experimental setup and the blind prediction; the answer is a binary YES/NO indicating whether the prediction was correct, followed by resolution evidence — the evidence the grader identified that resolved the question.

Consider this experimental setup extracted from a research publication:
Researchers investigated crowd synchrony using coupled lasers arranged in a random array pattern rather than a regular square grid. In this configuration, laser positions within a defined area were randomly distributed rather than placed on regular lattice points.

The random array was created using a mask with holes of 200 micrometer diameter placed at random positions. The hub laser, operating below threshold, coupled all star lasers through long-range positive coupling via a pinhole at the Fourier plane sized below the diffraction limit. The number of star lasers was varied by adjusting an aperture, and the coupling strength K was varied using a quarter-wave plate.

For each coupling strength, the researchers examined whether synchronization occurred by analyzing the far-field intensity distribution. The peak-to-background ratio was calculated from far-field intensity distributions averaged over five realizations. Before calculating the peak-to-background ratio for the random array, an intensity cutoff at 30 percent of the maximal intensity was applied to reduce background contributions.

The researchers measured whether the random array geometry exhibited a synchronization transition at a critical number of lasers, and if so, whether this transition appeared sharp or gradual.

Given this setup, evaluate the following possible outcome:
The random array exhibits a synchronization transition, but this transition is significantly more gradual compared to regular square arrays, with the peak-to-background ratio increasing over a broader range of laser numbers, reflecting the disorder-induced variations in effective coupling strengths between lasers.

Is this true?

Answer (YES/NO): NO